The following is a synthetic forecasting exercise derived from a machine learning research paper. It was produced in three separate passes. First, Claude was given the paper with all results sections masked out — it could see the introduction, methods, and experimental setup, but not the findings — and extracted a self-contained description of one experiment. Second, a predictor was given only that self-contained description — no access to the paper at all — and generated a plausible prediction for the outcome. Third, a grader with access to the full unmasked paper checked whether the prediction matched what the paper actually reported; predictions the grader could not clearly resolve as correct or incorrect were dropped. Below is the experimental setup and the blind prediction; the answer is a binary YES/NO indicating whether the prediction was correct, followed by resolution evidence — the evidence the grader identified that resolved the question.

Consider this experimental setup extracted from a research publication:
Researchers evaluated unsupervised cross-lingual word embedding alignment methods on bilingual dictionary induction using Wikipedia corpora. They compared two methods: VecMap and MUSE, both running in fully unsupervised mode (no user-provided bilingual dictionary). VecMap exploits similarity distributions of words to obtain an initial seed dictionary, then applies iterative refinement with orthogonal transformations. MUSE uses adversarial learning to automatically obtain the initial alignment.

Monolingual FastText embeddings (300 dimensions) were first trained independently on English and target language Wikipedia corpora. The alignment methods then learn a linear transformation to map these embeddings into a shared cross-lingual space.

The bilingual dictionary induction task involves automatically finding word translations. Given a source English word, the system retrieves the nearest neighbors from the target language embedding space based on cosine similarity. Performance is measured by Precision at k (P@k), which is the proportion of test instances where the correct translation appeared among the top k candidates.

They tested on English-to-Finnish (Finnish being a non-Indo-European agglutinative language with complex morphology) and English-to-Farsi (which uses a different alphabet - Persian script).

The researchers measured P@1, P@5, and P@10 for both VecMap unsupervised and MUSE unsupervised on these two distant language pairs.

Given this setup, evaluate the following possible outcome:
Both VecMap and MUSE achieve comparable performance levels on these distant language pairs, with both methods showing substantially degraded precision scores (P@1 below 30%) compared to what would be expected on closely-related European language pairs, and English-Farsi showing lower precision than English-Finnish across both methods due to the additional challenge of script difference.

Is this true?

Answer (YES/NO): NO